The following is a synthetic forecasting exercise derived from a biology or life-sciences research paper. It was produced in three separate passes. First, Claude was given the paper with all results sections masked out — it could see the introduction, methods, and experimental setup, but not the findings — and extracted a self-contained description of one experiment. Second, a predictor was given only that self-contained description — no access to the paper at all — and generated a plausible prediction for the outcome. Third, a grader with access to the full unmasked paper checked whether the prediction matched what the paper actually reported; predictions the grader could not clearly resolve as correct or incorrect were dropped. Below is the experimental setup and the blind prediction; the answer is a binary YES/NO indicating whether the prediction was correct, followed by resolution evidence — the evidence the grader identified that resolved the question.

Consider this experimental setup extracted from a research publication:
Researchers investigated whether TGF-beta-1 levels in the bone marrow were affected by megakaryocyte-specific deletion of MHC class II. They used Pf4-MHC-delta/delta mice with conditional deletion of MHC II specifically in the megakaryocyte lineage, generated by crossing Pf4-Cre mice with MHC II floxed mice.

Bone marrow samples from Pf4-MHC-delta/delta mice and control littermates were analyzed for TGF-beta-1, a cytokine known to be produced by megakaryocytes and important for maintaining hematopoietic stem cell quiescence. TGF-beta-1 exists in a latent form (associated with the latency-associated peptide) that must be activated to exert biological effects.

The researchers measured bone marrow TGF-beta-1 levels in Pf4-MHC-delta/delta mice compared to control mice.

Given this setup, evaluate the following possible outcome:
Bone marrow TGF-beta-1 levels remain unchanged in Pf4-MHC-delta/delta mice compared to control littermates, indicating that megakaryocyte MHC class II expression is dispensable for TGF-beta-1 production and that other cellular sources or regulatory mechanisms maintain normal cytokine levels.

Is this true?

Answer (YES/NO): NO